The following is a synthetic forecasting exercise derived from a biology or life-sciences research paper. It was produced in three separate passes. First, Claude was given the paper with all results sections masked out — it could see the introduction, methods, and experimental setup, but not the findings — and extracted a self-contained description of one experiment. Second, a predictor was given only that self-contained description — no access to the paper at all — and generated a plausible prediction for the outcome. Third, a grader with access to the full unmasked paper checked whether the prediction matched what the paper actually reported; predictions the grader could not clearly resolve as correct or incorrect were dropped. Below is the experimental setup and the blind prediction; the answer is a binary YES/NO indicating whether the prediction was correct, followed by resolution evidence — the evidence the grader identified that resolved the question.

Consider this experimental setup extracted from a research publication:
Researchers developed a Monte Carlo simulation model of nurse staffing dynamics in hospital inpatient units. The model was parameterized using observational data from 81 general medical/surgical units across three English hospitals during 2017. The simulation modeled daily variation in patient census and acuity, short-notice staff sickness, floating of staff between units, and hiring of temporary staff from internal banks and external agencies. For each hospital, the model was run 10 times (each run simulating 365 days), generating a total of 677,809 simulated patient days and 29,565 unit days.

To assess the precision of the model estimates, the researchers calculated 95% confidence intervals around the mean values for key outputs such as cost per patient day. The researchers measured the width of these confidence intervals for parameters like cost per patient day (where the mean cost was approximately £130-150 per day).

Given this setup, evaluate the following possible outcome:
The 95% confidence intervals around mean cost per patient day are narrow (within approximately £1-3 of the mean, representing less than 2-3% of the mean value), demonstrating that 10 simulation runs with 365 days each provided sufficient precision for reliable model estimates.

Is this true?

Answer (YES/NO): NO